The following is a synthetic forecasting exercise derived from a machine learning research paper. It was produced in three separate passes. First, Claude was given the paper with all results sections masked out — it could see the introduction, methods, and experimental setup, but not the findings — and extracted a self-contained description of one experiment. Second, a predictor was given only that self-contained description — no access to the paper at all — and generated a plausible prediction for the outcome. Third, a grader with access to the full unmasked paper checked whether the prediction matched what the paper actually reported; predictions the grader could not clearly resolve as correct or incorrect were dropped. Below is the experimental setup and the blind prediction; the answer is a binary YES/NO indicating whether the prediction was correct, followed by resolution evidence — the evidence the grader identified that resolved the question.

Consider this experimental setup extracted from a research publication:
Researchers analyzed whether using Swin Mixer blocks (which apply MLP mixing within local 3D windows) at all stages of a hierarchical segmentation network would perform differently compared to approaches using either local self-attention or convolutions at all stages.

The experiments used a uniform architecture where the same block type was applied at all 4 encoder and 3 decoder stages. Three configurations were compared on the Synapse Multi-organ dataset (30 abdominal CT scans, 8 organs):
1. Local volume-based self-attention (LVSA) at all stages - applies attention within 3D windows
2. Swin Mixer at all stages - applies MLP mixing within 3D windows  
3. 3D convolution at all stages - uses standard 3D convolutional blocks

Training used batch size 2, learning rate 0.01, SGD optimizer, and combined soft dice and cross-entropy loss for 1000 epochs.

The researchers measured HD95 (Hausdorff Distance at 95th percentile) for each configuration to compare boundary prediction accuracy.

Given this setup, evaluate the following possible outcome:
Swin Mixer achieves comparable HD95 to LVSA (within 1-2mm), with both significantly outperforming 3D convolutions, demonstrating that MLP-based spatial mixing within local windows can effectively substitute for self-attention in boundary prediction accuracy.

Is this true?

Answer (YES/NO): NO